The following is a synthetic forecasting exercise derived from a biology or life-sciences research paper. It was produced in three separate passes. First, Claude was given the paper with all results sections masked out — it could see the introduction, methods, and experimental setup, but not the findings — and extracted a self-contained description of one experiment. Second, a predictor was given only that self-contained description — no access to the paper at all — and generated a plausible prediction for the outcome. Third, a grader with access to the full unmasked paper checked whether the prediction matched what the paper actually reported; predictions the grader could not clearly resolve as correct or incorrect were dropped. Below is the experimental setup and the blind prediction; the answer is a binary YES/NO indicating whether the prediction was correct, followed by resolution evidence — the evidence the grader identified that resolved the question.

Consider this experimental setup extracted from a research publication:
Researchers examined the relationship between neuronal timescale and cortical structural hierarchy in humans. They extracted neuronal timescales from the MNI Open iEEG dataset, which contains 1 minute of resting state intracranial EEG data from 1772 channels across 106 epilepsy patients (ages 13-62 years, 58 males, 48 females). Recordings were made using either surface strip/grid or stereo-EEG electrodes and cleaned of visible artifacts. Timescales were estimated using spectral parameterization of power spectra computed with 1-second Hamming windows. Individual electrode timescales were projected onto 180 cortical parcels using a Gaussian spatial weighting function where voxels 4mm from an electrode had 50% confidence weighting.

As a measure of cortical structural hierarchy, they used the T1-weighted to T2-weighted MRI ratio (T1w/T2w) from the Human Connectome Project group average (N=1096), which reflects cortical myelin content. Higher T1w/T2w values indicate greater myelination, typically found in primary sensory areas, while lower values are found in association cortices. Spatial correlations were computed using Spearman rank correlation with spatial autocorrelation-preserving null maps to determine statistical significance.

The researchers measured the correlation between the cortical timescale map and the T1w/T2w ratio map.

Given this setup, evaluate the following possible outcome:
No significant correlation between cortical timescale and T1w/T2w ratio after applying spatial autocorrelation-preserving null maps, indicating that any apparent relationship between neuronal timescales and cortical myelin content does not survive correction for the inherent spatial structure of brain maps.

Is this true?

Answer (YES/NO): NO